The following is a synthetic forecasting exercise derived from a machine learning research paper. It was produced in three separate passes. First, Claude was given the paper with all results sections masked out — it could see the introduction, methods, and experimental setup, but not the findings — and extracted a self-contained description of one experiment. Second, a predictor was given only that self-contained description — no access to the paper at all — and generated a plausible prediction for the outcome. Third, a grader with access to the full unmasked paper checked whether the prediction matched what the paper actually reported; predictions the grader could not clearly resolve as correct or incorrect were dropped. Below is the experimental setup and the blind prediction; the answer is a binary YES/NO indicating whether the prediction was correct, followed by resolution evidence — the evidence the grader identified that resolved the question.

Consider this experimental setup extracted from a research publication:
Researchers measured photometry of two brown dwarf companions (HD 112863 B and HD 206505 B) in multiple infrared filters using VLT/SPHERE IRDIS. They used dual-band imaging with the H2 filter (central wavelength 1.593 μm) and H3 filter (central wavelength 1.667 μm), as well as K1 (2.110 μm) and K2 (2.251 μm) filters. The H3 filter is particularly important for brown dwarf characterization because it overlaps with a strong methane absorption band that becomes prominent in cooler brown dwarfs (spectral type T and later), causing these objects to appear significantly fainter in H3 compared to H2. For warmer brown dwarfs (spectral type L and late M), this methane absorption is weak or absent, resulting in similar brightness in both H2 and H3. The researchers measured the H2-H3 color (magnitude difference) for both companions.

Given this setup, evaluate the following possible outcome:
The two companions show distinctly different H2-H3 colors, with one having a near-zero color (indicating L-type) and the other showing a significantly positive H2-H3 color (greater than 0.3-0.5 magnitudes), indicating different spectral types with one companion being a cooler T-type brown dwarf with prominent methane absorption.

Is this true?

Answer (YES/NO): NO